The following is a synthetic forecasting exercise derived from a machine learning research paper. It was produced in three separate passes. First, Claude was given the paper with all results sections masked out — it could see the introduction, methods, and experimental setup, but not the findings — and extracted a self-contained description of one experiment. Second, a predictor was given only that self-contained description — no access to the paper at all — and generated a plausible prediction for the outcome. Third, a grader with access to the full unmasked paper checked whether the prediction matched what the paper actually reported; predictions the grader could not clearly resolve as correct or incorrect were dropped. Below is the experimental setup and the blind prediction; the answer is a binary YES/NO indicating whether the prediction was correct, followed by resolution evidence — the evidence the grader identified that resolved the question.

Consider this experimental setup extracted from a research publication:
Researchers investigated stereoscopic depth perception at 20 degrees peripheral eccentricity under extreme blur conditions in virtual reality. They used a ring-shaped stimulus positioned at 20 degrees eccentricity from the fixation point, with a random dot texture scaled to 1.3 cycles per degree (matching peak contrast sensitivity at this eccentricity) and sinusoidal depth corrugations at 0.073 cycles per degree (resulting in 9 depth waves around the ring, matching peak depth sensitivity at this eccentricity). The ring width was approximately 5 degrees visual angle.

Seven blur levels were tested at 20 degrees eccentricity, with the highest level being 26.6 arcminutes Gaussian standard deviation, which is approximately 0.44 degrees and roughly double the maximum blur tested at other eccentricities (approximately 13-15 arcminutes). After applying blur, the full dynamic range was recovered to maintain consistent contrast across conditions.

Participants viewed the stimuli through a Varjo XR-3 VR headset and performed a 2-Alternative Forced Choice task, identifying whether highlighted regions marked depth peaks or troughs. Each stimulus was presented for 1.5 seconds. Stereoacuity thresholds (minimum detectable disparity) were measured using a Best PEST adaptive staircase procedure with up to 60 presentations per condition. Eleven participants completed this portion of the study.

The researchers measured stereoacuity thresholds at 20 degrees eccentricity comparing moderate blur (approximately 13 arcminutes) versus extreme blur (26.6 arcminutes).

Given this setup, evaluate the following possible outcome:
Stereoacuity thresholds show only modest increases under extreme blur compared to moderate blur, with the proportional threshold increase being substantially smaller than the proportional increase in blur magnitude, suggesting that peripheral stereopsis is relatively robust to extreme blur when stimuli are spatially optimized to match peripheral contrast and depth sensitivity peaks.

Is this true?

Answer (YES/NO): YES